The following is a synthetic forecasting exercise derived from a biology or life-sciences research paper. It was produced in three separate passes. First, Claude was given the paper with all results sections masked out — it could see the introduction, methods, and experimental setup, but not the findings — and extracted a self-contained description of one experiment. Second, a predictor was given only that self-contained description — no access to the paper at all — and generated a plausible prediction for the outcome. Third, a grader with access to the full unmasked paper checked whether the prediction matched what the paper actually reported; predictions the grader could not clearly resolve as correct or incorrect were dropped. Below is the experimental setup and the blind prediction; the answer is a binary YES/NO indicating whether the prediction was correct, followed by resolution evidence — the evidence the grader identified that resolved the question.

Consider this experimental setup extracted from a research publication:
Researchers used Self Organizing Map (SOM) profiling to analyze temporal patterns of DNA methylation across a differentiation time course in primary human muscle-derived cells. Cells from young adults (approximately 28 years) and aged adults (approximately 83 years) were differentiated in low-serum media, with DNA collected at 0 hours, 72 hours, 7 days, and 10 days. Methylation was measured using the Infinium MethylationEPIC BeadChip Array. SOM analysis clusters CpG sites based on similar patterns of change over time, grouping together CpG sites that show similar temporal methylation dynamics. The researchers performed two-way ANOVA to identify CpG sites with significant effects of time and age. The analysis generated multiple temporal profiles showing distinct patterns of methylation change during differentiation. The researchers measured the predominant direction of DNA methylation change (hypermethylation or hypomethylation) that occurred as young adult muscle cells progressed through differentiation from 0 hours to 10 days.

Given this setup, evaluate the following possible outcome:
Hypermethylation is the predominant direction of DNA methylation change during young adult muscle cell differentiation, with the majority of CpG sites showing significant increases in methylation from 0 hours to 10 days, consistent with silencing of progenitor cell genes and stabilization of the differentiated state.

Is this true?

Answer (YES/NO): NO